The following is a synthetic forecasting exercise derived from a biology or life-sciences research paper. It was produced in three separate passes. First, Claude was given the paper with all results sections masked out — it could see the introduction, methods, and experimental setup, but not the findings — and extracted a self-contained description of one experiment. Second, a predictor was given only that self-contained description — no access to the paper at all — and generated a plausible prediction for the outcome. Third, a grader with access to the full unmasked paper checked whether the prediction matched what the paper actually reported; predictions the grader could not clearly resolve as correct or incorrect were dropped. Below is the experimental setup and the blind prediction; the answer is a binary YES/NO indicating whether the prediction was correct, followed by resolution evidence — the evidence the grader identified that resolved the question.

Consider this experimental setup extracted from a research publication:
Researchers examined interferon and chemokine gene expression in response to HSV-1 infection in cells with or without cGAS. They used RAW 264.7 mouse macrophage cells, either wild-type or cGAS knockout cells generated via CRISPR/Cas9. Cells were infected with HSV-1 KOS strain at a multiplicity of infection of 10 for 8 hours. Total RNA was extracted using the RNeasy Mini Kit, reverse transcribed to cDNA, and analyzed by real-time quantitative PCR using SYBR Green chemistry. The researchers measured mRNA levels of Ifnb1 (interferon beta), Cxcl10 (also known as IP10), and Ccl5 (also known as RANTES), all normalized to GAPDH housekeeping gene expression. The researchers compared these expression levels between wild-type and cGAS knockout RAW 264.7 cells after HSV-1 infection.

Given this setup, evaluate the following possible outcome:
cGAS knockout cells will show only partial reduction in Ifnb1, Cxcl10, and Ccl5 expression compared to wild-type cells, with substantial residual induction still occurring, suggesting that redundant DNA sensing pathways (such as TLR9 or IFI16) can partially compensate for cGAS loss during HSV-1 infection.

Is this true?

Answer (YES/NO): NO